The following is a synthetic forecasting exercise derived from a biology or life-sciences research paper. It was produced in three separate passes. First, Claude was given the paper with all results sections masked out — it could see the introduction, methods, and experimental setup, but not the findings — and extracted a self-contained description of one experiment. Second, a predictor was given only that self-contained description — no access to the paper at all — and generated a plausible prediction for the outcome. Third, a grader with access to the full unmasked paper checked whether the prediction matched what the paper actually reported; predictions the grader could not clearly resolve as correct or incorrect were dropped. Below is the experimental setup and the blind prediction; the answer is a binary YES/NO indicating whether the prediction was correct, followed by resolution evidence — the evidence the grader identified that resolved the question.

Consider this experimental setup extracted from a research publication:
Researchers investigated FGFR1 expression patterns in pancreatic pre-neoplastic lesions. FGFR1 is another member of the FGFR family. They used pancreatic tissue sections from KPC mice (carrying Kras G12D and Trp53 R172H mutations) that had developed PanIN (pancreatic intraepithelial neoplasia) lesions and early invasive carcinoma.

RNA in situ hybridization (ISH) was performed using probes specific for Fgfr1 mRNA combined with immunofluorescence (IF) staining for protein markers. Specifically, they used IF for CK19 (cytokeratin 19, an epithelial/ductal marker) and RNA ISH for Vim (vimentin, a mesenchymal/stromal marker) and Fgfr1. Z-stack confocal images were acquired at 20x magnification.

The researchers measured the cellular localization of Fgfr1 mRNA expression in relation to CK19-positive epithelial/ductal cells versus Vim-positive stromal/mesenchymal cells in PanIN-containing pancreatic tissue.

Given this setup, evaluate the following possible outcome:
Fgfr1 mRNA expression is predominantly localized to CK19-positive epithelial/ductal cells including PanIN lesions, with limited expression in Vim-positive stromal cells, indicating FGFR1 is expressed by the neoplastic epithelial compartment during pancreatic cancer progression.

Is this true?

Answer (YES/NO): NO